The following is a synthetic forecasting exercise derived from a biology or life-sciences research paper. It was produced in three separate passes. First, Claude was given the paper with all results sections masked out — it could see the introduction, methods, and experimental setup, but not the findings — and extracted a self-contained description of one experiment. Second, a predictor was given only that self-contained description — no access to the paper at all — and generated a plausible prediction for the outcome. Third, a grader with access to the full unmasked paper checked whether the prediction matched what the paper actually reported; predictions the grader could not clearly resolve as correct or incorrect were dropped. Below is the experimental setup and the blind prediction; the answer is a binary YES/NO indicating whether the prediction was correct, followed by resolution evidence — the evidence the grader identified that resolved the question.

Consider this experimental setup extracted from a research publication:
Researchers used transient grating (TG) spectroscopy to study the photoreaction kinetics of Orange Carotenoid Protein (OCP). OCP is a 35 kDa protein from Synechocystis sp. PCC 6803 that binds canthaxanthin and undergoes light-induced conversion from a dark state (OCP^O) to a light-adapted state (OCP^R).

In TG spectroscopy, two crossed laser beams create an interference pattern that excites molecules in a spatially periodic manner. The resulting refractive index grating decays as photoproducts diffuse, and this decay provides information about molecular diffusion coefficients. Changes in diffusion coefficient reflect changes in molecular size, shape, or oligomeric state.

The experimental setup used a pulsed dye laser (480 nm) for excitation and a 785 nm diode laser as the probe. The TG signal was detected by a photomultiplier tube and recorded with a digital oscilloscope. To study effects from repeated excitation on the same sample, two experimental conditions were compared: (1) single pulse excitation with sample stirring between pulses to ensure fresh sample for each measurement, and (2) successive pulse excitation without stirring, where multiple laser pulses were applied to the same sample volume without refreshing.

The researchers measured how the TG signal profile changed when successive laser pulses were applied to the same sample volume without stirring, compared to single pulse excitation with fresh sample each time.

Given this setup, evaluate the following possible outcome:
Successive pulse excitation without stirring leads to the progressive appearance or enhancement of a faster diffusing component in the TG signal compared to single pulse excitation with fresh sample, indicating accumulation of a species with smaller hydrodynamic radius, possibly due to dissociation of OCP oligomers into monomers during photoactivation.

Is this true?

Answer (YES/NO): NO